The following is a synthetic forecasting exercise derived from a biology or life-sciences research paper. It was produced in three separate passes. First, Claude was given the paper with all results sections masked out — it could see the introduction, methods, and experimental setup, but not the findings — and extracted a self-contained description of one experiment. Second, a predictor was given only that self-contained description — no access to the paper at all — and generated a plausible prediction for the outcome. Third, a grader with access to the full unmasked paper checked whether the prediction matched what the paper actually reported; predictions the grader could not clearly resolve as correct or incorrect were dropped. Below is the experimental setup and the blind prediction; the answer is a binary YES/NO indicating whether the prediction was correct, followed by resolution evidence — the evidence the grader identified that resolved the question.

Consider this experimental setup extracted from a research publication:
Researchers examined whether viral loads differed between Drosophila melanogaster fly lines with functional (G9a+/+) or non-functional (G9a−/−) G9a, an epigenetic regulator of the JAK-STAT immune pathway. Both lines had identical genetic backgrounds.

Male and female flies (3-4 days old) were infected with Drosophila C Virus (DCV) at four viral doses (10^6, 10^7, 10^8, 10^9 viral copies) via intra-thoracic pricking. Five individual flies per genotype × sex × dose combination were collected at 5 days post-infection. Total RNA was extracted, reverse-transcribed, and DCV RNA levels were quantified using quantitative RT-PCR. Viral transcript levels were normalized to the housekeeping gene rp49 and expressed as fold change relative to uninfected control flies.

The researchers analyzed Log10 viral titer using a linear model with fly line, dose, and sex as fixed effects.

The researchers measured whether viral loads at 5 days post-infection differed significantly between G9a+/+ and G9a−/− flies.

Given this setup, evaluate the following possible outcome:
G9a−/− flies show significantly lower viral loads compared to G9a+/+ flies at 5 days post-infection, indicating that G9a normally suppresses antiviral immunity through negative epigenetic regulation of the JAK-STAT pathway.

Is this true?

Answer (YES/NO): NO